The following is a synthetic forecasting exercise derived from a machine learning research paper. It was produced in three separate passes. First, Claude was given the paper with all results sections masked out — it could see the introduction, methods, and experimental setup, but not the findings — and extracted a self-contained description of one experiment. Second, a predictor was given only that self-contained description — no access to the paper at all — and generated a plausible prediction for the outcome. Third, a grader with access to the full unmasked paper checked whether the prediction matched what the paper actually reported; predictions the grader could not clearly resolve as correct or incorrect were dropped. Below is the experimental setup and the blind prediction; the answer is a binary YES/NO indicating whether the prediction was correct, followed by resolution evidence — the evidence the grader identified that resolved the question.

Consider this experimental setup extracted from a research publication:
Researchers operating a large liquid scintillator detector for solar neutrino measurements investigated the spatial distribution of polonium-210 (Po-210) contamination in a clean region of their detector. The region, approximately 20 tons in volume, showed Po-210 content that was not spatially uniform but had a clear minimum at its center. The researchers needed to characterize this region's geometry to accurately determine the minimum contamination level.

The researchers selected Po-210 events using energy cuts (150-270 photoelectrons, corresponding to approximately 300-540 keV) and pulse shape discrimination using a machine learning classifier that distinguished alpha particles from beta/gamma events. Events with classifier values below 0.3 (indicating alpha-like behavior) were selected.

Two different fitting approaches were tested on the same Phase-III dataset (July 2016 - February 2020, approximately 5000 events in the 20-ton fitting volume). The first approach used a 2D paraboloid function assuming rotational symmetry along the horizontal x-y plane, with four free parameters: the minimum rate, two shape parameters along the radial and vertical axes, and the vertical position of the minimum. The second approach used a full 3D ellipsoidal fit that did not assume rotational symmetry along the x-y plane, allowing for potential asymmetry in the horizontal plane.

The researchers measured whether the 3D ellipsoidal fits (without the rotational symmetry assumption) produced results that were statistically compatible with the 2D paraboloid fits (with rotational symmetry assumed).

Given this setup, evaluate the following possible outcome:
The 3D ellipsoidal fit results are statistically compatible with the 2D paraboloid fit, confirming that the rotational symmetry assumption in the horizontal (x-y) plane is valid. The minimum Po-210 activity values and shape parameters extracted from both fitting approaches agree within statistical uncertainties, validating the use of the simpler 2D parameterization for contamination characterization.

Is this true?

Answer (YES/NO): YES